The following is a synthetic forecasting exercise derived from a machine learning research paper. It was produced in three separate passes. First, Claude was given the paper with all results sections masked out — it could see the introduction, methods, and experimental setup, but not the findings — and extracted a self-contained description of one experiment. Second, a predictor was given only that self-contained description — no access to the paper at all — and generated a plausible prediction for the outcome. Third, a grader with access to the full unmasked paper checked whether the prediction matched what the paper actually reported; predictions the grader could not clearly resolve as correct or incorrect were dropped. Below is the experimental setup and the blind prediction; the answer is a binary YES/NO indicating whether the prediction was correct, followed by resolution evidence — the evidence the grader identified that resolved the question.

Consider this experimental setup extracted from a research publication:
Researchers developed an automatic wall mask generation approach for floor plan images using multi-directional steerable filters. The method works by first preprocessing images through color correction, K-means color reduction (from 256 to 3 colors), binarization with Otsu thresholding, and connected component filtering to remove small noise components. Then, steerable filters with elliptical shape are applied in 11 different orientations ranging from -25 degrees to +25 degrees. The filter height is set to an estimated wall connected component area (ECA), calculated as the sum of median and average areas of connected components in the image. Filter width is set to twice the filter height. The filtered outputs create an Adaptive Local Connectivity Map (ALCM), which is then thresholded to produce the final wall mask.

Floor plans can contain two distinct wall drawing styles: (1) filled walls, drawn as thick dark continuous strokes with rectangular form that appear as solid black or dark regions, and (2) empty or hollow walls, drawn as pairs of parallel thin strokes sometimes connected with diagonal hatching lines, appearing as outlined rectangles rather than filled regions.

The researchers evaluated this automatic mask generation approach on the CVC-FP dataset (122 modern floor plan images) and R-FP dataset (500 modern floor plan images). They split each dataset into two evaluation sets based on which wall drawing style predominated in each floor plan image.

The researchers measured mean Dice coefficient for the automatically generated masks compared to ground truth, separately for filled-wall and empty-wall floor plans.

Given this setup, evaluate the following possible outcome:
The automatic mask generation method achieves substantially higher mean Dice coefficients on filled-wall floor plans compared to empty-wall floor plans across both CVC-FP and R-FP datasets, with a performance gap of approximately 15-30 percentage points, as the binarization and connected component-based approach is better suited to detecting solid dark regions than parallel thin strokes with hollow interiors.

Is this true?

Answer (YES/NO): NO